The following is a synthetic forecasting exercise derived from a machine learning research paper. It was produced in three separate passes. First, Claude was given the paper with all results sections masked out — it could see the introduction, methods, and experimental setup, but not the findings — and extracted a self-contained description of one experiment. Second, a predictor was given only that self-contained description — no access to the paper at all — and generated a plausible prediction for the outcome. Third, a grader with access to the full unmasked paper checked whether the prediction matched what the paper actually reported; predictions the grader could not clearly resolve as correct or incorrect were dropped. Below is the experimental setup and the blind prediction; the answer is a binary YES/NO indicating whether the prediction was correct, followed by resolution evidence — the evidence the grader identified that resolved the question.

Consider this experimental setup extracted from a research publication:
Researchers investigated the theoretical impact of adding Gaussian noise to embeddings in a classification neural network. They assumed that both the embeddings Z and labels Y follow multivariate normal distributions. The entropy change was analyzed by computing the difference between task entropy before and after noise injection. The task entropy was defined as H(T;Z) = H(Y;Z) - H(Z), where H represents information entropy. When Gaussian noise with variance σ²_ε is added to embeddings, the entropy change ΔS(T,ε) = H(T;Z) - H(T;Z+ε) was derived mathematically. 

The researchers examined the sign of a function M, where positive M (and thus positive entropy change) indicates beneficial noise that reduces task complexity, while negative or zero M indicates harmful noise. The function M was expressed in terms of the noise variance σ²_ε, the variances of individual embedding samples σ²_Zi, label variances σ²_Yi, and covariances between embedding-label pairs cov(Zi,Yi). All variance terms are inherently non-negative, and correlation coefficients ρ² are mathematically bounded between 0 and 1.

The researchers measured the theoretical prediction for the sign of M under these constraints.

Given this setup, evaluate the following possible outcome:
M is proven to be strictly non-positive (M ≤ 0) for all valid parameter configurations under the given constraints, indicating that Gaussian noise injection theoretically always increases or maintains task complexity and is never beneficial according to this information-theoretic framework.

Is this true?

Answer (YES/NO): YES